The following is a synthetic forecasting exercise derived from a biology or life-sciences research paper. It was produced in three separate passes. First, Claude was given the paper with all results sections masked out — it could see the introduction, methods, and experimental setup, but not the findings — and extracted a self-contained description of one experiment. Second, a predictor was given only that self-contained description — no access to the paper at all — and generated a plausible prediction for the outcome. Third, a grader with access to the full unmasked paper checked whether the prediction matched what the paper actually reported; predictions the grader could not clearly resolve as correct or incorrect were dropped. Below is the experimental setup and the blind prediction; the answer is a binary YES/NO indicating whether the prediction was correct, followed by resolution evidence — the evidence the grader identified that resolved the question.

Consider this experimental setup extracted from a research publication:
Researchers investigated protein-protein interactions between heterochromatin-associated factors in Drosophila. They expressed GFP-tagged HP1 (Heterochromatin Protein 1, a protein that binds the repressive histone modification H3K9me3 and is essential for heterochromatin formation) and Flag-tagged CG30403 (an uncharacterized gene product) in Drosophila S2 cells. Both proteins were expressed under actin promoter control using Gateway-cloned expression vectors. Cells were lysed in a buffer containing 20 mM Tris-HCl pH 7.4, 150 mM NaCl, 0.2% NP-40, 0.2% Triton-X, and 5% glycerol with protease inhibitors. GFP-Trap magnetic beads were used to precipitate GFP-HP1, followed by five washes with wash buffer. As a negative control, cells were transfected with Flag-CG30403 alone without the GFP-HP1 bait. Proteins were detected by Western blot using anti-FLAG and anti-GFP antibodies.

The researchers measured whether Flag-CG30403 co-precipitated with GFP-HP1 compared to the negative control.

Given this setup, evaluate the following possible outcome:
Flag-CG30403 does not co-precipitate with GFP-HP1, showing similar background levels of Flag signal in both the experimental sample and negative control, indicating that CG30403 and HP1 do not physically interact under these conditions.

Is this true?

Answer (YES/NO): NO